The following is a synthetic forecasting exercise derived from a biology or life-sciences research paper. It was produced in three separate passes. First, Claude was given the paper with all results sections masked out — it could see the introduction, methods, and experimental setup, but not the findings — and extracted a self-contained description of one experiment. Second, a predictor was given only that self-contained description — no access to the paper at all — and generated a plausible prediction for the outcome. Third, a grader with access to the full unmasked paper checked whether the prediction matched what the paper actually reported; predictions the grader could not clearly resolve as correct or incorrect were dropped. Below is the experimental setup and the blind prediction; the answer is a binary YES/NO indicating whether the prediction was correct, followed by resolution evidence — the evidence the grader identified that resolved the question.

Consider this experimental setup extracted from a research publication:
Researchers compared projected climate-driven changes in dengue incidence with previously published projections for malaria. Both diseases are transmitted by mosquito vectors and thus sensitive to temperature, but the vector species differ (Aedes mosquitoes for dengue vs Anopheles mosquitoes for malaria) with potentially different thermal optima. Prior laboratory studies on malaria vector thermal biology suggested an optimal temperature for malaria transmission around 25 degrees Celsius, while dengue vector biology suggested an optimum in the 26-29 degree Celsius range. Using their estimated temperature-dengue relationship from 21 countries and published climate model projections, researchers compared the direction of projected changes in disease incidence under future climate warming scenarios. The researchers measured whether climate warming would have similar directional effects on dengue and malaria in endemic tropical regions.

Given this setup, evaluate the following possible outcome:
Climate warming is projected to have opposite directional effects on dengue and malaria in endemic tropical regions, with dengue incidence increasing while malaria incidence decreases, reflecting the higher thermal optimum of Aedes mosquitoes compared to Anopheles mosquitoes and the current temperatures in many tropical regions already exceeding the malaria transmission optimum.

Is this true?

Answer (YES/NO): YES